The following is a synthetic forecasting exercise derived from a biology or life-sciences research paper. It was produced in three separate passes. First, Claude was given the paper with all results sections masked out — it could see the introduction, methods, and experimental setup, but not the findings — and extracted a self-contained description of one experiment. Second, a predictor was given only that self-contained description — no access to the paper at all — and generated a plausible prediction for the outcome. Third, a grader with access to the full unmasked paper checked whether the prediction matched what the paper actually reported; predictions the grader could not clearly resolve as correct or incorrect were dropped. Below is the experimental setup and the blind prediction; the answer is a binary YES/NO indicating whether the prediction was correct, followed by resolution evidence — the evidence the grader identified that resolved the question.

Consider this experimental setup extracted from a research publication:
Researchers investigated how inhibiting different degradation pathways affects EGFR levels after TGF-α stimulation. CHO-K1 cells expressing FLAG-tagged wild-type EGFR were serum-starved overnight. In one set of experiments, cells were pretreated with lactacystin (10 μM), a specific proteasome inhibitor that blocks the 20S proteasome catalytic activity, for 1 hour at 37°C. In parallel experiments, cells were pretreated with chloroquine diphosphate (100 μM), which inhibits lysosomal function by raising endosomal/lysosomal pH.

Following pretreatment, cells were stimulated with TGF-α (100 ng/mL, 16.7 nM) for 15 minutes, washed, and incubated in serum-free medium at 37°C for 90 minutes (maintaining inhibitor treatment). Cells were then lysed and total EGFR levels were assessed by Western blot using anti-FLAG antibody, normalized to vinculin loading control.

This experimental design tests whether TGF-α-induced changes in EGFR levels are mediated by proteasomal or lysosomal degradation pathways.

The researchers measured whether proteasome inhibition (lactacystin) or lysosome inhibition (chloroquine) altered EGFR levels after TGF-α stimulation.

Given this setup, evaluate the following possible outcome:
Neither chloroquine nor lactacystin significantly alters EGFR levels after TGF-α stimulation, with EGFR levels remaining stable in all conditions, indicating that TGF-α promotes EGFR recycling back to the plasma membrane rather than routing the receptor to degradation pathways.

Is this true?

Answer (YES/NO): YES